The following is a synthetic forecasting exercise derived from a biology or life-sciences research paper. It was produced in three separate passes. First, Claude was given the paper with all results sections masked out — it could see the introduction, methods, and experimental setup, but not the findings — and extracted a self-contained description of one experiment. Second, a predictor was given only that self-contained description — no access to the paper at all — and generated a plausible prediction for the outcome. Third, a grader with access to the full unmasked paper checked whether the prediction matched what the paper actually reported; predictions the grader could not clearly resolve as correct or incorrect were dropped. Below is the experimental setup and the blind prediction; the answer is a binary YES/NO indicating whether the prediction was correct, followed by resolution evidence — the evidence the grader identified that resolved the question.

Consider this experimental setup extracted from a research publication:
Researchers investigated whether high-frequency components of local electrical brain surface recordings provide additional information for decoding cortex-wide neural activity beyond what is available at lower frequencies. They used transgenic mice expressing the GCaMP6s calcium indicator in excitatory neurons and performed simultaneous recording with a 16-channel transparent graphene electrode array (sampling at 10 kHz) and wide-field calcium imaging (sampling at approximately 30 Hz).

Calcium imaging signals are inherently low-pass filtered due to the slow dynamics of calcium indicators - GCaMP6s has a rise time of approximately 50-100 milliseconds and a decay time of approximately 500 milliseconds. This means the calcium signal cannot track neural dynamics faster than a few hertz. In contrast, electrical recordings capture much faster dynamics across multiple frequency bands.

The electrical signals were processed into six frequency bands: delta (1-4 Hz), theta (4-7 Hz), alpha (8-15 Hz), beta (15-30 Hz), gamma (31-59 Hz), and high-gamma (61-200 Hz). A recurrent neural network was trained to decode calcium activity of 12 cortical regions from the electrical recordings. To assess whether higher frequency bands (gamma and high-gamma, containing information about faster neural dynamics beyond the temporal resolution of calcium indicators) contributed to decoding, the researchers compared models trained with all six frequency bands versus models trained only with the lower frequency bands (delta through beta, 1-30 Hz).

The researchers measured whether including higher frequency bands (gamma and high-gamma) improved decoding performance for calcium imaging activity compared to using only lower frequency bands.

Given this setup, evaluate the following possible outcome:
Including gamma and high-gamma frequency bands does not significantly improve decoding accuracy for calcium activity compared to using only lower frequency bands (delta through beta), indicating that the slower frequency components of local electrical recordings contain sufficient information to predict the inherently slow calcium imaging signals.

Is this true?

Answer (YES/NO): NO